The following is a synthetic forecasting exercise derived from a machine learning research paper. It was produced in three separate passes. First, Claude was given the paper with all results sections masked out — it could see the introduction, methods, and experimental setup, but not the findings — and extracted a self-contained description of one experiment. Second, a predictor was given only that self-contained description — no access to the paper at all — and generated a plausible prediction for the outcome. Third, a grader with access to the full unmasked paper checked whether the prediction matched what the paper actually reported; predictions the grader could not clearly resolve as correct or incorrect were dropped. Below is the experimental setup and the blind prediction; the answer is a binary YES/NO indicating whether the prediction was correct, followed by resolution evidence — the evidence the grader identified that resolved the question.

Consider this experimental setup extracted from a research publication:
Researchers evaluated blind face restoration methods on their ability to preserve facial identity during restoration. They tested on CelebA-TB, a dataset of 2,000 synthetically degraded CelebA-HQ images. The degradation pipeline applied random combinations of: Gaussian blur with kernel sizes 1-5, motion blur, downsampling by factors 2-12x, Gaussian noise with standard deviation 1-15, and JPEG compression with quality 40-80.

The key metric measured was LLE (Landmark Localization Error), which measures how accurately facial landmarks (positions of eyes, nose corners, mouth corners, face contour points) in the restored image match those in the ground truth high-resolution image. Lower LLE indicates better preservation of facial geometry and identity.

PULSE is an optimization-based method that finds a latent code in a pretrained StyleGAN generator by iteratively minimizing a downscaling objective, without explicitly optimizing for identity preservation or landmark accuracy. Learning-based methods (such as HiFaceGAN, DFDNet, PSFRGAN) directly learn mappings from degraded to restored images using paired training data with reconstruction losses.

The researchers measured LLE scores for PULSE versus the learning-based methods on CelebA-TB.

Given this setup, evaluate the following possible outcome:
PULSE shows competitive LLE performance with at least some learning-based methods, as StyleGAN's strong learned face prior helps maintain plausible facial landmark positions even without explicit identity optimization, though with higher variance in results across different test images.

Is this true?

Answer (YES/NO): NO